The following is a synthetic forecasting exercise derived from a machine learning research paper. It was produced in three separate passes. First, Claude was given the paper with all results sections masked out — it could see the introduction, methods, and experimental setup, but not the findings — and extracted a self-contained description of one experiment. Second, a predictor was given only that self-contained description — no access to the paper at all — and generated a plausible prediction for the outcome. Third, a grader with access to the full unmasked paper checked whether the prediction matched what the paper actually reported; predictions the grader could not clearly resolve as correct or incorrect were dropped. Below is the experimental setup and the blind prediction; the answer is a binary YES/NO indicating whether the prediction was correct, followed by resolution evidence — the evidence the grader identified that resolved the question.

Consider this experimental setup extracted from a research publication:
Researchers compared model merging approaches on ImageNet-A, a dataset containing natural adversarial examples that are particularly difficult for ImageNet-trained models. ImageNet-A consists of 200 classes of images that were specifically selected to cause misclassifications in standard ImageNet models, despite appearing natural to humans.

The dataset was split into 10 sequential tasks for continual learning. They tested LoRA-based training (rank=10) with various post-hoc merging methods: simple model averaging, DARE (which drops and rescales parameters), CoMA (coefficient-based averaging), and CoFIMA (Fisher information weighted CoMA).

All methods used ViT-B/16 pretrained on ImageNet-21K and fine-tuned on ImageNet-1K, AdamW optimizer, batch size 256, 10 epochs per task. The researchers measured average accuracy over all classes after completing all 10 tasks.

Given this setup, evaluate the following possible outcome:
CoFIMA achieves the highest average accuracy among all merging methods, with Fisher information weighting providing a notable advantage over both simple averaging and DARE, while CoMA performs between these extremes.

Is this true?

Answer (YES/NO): NO